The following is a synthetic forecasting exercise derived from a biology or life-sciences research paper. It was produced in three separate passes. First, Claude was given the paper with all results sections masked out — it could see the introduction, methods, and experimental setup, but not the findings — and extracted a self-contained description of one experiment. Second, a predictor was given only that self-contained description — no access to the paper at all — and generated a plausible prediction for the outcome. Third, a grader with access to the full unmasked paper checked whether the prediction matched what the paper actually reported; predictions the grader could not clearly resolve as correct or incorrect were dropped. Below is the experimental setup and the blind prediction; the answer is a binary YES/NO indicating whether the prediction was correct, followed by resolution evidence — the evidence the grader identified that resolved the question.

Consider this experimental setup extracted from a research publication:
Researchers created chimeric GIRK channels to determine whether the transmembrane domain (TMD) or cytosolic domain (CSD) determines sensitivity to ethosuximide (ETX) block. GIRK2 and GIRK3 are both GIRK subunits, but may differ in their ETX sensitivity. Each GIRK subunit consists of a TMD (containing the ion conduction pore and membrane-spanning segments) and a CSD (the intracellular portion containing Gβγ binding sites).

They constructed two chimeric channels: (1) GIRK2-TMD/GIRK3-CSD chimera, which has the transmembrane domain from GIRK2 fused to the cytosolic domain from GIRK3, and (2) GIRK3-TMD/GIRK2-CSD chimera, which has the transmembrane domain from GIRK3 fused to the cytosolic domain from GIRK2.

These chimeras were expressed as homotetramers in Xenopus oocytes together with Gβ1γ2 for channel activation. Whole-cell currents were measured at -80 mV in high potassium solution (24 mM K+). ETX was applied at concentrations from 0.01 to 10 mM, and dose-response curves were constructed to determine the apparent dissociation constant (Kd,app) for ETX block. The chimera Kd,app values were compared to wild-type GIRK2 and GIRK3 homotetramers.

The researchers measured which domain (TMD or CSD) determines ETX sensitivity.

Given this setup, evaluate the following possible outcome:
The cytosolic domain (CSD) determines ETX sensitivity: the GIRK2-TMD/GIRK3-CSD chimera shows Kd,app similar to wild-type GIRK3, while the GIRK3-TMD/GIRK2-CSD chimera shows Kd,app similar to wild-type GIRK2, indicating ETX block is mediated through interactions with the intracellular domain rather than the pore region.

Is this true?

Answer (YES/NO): NO